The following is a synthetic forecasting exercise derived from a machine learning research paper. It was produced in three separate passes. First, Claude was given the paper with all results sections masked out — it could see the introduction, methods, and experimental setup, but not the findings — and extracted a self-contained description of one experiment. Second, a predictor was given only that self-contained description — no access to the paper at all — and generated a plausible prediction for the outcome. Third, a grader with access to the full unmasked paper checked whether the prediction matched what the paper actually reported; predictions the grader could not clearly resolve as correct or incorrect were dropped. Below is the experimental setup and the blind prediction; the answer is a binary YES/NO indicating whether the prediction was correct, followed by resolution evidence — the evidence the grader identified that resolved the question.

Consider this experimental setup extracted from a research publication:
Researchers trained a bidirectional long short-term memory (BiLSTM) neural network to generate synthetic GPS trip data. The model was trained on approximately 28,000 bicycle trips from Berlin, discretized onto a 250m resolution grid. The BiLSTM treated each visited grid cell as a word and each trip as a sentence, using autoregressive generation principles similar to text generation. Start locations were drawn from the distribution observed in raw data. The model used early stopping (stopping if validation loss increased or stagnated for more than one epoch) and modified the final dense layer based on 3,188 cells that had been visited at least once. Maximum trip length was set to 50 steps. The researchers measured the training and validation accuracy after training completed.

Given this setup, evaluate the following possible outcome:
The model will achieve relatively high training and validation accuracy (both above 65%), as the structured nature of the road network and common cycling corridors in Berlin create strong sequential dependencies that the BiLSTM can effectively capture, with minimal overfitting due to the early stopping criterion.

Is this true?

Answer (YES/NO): YES